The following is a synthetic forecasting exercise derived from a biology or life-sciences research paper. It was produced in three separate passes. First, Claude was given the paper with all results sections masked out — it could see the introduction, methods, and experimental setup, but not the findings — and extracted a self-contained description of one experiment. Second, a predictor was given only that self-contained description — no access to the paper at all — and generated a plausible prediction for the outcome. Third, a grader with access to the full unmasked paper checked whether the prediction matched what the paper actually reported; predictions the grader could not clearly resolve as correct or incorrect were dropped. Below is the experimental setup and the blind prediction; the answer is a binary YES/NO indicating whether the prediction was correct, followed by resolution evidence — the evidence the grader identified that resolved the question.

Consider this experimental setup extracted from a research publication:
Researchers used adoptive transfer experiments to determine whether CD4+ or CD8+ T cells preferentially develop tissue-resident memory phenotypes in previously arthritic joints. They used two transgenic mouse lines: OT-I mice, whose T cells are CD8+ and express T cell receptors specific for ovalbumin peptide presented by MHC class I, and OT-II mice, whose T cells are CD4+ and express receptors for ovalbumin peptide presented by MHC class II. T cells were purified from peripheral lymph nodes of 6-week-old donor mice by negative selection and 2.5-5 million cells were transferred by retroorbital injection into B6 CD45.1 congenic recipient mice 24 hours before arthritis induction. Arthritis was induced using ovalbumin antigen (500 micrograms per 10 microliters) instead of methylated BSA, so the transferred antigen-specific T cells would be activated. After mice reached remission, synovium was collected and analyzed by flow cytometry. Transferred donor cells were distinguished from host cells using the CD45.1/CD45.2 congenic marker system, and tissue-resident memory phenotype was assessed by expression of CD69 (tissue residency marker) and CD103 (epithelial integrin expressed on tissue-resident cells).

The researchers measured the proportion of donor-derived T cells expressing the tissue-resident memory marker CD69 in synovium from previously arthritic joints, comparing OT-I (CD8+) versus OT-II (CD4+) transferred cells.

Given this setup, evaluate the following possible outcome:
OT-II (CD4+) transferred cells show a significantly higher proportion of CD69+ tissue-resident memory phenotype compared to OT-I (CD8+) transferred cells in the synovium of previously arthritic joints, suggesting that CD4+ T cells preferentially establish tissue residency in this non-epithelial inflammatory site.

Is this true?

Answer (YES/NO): NO